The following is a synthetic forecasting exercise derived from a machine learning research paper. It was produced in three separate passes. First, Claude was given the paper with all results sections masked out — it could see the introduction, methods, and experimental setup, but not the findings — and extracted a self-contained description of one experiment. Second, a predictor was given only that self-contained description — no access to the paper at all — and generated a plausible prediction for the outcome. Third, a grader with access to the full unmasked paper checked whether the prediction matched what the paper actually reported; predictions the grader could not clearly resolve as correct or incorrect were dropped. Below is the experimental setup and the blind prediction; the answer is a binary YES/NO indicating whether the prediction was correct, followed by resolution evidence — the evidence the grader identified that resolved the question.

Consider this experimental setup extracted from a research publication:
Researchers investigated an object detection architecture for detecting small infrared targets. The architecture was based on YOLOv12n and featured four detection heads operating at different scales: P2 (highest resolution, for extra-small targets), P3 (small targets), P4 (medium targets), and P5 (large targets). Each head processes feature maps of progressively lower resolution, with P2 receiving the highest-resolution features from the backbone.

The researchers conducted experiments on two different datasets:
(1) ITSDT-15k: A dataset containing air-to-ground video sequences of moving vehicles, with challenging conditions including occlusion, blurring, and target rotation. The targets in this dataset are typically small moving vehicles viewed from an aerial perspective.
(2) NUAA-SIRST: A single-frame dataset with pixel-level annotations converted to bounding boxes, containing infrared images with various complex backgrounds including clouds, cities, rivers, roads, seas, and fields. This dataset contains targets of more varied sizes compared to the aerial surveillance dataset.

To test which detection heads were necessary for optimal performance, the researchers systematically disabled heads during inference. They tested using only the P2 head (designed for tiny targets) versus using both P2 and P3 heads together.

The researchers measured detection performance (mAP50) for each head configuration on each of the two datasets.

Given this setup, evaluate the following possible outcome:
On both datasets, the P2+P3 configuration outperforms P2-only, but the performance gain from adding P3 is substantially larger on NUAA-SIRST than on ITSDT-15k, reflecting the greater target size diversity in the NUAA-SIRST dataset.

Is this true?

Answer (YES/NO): NO